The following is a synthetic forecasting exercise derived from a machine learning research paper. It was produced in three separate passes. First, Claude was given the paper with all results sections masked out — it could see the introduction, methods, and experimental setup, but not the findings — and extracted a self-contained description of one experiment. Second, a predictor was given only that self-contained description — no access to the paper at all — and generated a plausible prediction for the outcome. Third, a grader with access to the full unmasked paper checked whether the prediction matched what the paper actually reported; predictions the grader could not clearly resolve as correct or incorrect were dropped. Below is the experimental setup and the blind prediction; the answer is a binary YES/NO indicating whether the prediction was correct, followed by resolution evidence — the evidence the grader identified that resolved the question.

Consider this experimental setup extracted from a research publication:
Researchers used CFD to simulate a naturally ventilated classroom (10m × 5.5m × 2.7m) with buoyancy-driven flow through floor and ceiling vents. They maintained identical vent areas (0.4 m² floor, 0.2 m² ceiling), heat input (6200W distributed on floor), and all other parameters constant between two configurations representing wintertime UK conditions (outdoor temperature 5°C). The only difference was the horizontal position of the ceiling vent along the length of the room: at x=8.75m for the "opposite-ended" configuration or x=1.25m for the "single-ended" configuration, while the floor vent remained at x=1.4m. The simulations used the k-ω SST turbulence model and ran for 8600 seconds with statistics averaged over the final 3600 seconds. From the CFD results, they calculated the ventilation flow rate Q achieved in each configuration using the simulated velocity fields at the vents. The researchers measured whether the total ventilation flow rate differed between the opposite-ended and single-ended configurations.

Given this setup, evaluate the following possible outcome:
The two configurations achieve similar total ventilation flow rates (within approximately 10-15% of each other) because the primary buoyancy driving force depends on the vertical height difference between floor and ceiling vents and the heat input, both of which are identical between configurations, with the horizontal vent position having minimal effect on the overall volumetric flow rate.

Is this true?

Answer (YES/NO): YES